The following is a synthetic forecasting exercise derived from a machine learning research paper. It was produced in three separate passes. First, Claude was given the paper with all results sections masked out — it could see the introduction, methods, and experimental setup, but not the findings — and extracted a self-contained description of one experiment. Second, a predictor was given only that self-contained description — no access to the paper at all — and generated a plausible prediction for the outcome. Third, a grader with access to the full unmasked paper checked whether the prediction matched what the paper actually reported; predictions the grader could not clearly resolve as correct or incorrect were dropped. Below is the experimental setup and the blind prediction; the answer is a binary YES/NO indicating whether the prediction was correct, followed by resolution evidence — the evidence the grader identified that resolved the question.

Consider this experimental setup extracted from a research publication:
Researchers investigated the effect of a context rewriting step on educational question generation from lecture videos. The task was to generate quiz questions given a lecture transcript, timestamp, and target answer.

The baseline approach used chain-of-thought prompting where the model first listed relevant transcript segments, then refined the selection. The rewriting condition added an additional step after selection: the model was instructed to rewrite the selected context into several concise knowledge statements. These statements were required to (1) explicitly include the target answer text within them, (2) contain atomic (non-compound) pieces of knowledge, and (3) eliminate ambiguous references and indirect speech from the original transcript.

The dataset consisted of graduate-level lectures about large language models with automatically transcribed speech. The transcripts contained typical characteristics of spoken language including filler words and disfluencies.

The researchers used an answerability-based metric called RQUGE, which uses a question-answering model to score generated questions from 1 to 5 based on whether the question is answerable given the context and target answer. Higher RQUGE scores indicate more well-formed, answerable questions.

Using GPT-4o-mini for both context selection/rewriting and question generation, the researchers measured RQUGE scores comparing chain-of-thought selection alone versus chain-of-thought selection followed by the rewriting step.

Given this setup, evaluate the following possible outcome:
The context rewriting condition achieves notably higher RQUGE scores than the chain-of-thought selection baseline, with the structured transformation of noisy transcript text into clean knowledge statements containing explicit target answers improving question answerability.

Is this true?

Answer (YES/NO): YES